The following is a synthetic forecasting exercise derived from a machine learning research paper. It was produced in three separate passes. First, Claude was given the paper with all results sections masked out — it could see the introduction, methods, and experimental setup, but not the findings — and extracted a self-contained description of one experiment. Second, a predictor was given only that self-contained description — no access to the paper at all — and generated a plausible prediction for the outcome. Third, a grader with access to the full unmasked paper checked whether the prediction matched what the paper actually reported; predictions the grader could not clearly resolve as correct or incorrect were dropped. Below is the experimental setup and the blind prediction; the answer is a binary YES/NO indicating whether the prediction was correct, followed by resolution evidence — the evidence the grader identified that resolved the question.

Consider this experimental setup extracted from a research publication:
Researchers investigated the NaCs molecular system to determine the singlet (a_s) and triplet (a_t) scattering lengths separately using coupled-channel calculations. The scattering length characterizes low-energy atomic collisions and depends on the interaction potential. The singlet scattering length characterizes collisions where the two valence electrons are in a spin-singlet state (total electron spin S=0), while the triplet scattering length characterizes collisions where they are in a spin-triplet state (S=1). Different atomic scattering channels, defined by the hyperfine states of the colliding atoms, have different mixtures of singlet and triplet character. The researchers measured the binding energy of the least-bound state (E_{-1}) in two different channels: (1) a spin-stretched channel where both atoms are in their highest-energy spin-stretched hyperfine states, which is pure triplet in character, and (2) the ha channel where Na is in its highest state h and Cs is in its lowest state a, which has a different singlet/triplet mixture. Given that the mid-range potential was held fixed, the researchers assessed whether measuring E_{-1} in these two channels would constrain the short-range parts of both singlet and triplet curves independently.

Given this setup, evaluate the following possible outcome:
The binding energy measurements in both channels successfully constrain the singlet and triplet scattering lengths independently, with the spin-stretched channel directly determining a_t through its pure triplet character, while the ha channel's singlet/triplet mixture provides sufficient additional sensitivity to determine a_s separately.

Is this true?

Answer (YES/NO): YES